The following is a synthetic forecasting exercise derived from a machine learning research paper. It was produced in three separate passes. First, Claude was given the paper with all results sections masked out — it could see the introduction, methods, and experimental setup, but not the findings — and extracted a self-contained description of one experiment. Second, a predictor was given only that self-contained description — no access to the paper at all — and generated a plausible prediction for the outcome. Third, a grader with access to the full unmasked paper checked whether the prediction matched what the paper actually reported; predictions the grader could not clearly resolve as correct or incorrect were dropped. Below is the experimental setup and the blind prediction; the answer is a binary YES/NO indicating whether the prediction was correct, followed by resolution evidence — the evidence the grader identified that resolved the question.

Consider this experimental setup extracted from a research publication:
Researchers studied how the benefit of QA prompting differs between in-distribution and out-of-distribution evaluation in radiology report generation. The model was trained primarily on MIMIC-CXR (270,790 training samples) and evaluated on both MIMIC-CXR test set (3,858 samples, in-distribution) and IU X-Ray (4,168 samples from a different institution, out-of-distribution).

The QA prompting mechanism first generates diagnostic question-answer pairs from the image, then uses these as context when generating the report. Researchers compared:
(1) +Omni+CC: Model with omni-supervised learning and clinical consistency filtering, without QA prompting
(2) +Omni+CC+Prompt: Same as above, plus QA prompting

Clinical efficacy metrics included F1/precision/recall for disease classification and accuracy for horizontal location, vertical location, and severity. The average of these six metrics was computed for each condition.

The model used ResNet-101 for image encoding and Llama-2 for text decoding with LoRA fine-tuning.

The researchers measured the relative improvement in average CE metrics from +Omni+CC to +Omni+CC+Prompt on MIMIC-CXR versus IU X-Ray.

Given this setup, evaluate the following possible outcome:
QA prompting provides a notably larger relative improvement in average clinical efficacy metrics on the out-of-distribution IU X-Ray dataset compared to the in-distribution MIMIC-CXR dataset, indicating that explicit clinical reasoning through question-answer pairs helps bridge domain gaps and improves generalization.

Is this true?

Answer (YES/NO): NO